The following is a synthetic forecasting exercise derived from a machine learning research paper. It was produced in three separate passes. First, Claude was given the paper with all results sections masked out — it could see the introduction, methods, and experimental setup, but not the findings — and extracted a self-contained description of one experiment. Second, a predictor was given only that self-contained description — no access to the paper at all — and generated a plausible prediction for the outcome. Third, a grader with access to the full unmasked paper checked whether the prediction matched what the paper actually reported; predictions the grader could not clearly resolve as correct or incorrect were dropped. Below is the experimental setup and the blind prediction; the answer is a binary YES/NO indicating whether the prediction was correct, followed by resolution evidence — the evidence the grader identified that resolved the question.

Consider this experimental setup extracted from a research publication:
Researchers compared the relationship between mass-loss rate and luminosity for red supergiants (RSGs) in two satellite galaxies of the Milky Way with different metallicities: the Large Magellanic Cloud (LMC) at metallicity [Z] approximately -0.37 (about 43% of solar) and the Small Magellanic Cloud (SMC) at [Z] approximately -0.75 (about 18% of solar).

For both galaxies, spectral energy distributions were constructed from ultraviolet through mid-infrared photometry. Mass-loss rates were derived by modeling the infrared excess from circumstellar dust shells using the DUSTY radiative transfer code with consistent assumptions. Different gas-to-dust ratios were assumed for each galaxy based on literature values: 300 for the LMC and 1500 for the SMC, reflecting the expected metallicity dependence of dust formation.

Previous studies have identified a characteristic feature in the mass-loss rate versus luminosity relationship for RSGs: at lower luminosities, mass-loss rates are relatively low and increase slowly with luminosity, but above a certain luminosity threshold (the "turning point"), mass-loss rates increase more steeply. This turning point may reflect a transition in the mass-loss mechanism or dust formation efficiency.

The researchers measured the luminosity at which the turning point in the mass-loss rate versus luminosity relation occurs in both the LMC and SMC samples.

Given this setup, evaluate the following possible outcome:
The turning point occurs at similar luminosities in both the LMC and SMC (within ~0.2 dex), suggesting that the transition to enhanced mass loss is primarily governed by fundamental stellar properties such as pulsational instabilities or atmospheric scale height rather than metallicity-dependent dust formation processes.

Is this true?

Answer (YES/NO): NO